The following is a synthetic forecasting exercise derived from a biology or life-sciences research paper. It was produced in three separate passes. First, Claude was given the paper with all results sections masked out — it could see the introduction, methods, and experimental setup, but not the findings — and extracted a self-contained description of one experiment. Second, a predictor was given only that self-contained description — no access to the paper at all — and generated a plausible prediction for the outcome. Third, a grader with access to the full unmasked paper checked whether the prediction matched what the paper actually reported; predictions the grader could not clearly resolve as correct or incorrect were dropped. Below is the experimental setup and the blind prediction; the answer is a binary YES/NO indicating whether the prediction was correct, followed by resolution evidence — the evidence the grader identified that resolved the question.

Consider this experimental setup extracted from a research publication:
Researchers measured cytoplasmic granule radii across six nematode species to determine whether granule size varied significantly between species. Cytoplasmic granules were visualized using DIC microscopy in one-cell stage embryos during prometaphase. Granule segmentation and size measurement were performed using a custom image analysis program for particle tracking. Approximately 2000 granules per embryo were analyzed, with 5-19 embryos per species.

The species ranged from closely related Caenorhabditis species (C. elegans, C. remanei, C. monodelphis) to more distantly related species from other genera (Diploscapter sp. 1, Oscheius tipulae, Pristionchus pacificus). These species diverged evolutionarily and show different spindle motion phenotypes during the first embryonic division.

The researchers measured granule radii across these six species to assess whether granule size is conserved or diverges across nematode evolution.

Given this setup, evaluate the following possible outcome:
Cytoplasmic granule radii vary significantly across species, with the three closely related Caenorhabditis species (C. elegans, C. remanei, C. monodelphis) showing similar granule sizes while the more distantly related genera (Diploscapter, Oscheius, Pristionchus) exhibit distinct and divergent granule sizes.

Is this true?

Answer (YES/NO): NO